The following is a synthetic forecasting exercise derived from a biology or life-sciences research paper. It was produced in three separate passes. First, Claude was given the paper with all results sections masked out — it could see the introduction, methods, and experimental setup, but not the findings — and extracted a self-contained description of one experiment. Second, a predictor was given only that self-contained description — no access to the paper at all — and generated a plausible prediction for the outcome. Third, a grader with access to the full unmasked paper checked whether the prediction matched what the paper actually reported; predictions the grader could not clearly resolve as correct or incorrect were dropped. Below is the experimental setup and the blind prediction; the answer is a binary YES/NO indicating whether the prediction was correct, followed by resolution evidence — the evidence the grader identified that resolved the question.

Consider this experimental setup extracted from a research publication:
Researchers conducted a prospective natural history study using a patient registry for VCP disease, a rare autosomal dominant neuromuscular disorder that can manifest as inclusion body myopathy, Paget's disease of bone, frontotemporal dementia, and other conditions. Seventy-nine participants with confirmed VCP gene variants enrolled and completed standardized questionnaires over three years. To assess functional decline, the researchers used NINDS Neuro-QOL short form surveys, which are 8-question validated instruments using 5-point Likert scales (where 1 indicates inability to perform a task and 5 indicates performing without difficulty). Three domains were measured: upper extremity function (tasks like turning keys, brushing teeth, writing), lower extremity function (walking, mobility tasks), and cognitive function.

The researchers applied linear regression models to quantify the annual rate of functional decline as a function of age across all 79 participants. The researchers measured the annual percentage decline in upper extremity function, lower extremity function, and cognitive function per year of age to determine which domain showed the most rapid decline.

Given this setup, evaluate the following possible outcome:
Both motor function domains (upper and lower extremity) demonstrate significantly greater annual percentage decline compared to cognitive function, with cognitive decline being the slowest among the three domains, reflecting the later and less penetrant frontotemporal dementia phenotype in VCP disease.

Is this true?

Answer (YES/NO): YES